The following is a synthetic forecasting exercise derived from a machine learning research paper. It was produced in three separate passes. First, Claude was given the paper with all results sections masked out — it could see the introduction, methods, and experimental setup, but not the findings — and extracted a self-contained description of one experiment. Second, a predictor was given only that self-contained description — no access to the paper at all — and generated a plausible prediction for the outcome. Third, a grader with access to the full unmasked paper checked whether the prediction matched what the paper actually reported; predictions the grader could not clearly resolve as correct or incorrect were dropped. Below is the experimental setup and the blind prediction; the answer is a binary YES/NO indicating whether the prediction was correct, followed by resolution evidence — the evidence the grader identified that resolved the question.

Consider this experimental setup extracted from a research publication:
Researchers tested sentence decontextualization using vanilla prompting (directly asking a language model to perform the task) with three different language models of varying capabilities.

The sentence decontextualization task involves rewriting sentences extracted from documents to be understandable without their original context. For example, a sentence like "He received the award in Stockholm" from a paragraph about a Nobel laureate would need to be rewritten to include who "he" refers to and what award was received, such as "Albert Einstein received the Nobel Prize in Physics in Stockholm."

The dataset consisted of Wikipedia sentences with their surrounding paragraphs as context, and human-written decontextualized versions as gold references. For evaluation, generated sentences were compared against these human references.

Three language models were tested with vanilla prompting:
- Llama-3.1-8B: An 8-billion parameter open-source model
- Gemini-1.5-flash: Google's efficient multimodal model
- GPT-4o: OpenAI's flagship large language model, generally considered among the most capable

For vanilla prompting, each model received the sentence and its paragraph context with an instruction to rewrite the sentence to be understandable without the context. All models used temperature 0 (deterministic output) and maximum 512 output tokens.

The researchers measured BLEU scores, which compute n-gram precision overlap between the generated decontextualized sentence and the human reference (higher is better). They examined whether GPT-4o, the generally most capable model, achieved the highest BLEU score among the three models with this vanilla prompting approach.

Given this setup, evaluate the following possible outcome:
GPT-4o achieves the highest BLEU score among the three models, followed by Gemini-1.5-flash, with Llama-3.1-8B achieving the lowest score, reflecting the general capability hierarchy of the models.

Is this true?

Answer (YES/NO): NO